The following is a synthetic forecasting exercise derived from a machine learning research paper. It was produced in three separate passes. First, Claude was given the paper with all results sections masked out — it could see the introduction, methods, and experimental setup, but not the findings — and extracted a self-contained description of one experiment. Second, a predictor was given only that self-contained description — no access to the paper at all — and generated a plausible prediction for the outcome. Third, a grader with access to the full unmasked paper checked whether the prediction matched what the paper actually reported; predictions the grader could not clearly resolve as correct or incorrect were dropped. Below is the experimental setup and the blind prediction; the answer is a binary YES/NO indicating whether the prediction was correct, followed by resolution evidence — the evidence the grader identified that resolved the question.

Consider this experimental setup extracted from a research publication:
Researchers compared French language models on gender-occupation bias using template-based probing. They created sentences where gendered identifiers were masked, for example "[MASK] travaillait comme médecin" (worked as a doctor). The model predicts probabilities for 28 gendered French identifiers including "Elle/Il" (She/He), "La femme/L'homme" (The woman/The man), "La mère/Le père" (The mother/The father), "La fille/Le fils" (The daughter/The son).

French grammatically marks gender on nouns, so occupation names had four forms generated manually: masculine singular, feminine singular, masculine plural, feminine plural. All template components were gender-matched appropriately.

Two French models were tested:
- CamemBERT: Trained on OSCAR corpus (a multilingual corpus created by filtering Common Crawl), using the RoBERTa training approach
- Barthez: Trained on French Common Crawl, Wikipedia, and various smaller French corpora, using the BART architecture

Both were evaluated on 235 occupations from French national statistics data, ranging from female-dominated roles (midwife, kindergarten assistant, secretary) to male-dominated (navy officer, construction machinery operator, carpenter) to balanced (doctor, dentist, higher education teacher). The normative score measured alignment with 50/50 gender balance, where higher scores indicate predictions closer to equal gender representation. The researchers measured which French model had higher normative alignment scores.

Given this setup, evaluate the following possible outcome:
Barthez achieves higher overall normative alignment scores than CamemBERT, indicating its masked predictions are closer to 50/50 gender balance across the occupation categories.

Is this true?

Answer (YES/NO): NO